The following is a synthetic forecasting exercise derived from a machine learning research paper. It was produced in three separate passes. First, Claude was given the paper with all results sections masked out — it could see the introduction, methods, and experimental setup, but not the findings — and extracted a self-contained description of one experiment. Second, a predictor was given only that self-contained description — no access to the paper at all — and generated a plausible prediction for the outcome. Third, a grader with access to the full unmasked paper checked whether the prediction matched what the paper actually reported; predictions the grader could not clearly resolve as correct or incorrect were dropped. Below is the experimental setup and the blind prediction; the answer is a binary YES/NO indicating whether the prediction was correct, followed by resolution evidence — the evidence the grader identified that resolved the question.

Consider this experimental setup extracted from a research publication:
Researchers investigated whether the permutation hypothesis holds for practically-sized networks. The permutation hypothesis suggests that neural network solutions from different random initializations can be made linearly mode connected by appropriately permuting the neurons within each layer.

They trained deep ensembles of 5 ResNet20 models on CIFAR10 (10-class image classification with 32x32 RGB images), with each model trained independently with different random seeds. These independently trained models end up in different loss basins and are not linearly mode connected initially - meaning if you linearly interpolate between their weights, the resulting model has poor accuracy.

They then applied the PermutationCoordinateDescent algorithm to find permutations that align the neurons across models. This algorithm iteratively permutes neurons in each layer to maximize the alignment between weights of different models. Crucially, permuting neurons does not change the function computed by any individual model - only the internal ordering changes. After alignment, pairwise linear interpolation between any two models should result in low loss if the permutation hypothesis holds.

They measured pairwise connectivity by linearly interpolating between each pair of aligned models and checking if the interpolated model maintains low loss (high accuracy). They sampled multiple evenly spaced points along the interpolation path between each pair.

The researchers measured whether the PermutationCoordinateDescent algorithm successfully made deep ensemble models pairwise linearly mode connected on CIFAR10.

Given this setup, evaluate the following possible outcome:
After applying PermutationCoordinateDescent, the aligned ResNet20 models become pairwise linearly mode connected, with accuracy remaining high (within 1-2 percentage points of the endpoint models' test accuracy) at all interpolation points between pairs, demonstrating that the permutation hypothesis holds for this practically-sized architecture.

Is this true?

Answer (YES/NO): NO